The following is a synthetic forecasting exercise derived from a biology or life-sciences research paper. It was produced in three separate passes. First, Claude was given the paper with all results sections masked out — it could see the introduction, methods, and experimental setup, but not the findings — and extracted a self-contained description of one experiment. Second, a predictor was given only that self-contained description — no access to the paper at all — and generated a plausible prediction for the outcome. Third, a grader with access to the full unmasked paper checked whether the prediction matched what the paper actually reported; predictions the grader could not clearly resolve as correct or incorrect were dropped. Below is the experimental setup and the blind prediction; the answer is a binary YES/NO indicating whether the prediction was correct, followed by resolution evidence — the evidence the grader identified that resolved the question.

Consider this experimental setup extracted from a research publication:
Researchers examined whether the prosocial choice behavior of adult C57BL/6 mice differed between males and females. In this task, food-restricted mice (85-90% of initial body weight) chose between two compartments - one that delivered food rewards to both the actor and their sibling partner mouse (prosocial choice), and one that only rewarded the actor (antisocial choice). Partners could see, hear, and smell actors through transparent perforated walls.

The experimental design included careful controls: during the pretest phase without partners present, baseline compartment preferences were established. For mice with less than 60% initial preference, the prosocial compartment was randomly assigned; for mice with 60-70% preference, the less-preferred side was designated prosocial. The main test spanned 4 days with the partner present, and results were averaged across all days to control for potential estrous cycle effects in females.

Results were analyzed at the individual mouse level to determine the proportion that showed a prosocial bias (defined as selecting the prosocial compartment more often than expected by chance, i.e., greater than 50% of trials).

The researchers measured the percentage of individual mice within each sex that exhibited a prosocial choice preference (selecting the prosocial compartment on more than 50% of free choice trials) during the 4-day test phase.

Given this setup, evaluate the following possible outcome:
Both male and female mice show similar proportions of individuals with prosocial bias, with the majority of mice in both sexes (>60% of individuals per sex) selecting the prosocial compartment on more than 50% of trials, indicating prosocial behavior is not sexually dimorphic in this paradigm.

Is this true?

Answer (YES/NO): NO